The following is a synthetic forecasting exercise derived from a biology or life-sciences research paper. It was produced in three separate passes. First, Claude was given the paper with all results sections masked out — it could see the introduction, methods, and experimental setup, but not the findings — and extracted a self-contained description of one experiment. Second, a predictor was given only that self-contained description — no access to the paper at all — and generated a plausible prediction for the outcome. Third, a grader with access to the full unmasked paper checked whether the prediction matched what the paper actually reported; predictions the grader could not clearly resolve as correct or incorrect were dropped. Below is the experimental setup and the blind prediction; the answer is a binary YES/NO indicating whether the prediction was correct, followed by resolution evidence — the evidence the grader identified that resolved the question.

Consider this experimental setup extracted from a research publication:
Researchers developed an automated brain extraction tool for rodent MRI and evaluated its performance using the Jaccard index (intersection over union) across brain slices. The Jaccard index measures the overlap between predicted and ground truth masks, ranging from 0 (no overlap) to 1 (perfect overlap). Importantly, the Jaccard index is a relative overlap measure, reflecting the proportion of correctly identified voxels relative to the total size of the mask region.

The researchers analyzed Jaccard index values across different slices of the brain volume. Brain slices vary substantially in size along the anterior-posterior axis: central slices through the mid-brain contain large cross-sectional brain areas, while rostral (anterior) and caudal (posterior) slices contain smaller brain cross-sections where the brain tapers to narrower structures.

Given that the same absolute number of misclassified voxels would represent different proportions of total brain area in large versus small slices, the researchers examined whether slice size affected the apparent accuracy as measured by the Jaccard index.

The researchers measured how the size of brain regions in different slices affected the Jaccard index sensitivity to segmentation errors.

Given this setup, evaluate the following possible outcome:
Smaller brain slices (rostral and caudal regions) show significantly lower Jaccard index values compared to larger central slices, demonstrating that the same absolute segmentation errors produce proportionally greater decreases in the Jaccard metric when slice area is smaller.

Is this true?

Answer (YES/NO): YES